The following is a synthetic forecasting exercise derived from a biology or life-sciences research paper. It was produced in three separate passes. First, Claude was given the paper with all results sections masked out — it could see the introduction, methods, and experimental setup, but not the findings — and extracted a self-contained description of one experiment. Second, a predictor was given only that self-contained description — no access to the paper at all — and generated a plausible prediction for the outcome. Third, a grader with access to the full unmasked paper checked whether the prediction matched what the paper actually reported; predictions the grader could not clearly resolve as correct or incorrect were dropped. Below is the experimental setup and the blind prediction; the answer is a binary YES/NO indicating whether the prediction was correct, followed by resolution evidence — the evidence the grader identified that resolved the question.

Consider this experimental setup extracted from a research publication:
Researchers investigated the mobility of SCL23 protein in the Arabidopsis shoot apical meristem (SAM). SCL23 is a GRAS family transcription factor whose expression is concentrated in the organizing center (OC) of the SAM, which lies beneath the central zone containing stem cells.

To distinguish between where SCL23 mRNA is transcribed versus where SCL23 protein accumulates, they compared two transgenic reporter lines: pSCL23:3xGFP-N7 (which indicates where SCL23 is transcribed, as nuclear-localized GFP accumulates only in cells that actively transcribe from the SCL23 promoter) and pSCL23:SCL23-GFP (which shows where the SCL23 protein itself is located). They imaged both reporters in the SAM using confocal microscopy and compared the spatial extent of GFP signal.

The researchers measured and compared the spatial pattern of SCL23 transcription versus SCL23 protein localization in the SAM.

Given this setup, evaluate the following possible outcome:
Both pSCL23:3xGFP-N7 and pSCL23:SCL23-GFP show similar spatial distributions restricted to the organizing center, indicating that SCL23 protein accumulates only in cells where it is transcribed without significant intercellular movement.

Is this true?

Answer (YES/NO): NO